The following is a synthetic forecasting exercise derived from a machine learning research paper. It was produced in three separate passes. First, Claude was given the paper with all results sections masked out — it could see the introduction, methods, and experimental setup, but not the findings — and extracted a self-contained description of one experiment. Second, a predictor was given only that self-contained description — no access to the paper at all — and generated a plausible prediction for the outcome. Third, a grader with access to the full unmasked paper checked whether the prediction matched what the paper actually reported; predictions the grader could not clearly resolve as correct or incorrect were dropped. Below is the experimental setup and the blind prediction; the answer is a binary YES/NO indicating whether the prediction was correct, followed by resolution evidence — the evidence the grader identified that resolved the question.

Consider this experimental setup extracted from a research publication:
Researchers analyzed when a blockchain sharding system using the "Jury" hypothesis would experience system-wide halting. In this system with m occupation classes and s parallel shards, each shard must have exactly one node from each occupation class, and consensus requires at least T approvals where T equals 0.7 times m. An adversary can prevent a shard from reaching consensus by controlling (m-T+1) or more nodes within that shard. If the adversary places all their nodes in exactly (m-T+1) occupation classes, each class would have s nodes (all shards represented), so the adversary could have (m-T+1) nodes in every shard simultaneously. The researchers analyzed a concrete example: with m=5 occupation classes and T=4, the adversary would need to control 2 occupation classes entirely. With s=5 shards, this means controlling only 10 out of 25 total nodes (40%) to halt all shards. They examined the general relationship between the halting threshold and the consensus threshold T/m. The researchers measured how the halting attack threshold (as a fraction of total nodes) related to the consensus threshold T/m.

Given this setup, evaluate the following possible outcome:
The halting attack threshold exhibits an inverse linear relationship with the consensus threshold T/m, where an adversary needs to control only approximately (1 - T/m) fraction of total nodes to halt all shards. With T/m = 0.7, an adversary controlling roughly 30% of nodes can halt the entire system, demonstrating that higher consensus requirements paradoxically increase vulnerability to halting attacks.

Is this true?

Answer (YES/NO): NO